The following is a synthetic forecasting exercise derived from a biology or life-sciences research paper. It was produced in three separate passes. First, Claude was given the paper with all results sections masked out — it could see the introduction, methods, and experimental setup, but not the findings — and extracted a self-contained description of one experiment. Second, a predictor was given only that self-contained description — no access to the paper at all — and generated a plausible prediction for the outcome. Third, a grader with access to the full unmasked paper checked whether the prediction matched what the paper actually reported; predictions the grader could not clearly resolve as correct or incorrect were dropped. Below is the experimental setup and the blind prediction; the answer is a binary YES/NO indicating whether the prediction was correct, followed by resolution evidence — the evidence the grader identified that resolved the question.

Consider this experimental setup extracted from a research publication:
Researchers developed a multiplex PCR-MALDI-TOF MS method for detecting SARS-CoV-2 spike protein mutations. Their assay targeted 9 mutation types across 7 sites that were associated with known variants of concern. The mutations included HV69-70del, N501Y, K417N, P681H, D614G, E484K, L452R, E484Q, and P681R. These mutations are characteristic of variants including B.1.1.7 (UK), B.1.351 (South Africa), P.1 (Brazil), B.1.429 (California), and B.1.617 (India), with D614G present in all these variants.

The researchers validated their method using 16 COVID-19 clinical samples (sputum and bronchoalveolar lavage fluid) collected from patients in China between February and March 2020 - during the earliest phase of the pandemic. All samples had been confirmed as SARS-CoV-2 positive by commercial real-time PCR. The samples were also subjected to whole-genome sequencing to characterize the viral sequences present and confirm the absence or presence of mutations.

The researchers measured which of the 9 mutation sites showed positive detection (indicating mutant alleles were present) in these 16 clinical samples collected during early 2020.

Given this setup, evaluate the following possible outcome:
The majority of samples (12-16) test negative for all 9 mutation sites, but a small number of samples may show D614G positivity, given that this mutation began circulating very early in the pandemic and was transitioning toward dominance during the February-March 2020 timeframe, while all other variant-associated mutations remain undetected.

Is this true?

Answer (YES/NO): NO